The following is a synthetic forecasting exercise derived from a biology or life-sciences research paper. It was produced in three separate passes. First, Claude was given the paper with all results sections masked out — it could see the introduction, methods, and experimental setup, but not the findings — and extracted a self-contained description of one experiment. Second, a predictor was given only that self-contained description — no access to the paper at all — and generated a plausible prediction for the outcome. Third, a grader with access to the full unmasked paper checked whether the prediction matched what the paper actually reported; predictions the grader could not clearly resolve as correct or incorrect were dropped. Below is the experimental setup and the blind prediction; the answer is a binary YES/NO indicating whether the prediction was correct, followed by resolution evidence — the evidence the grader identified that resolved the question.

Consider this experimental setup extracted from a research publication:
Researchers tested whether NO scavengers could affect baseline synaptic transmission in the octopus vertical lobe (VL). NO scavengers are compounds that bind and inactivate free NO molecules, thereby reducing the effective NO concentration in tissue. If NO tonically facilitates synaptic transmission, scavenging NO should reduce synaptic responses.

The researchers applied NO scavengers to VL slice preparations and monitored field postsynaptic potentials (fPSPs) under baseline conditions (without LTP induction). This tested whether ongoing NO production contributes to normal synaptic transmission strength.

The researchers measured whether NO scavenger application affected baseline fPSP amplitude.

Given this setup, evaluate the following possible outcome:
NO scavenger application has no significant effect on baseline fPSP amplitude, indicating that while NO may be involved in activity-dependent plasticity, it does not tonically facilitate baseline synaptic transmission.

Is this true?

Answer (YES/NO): YES